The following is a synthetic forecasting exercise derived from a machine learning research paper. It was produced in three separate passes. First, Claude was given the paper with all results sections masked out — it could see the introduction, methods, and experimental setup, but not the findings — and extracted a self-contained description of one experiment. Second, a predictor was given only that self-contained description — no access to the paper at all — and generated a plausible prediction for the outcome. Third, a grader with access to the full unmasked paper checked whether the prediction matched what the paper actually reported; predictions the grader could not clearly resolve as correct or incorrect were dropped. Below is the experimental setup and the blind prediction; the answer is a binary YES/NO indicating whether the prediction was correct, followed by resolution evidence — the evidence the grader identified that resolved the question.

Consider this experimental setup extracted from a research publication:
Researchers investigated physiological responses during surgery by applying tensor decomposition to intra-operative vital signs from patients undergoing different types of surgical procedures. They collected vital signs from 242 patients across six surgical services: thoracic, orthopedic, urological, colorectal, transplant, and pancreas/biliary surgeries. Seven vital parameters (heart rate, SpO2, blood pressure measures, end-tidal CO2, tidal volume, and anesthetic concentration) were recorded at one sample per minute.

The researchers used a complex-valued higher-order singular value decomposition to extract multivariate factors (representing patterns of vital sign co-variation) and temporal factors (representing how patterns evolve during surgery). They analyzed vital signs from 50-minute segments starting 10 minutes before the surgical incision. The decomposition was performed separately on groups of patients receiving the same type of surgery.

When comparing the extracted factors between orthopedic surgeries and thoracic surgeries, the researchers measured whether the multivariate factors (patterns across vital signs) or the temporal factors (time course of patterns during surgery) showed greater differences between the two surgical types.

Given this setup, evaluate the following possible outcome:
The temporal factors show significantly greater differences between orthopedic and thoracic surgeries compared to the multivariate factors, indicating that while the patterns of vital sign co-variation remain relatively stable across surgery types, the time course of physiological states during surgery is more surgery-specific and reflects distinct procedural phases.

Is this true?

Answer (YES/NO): YES